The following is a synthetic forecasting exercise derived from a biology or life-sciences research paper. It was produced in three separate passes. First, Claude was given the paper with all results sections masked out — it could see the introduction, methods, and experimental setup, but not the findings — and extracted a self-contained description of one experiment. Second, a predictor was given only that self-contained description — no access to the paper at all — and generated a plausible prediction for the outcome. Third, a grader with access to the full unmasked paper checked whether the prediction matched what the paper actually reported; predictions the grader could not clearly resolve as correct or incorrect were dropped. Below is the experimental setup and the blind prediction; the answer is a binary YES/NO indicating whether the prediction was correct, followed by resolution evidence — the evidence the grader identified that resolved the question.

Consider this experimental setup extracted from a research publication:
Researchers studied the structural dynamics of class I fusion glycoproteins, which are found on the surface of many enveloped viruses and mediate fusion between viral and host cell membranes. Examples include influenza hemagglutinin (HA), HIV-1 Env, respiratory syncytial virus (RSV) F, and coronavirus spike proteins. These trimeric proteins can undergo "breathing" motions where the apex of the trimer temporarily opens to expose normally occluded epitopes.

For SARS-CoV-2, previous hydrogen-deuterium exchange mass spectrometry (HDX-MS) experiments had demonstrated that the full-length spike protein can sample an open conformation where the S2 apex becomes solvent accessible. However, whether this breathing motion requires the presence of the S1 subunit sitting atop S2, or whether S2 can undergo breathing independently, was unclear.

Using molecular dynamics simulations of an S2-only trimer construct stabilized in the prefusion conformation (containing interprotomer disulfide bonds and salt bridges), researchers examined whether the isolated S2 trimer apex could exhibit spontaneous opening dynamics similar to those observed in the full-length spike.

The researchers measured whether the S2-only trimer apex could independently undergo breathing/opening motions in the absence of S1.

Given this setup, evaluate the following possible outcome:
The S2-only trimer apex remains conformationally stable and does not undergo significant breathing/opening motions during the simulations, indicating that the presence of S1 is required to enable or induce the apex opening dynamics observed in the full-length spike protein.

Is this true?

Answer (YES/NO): NO